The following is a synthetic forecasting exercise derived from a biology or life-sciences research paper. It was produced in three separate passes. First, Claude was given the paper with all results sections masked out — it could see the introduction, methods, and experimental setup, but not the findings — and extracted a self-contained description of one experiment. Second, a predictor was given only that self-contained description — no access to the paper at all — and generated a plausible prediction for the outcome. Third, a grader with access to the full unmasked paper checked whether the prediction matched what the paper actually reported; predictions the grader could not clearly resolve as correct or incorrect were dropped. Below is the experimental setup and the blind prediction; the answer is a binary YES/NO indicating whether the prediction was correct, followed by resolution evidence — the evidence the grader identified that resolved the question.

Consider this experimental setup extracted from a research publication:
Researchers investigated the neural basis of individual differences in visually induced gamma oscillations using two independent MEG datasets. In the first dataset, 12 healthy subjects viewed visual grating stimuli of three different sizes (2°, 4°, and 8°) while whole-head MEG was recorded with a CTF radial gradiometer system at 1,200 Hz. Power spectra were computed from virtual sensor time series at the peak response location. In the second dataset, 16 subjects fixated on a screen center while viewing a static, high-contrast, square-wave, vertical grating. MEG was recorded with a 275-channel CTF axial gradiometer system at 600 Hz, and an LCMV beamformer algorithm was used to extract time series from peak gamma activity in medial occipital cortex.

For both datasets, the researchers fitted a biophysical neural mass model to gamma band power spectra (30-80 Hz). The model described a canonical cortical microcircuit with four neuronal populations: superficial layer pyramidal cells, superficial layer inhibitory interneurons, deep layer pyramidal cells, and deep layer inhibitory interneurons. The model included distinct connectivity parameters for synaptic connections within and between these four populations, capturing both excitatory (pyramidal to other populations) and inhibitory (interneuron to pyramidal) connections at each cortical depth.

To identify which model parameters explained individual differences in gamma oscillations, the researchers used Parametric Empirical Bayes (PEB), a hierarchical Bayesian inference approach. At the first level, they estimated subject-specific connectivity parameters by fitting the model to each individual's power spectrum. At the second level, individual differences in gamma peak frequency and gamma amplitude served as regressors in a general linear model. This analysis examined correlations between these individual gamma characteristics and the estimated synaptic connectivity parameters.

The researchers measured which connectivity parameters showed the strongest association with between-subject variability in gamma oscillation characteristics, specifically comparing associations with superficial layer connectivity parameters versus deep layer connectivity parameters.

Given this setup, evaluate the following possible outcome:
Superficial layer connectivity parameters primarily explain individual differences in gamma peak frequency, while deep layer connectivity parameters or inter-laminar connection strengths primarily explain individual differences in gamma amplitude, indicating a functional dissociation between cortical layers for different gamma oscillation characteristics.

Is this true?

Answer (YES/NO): NO